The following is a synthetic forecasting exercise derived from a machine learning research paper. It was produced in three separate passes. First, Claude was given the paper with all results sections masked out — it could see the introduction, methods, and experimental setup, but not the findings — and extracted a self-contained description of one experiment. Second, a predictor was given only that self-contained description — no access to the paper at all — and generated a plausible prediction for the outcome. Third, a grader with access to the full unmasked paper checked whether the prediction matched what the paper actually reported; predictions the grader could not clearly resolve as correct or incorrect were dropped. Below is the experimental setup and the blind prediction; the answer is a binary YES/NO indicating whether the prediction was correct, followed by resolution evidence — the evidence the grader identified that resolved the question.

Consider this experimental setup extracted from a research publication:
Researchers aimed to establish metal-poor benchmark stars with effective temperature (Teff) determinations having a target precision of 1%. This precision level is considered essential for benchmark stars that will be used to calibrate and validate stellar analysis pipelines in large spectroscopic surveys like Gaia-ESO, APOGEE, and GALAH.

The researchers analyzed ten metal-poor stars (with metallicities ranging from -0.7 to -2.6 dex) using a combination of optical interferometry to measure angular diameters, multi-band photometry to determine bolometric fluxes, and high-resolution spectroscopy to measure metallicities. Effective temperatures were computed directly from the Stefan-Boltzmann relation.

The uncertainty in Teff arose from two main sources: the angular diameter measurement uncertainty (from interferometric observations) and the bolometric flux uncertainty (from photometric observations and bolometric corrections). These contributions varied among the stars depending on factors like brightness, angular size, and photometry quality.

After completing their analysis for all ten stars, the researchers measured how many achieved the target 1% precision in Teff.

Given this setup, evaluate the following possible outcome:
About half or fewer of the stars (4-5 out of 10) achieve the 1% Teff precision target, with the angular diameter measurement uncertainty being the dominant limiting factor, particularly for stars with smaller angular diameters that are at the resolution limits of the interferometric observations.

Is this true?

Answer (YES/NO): NO